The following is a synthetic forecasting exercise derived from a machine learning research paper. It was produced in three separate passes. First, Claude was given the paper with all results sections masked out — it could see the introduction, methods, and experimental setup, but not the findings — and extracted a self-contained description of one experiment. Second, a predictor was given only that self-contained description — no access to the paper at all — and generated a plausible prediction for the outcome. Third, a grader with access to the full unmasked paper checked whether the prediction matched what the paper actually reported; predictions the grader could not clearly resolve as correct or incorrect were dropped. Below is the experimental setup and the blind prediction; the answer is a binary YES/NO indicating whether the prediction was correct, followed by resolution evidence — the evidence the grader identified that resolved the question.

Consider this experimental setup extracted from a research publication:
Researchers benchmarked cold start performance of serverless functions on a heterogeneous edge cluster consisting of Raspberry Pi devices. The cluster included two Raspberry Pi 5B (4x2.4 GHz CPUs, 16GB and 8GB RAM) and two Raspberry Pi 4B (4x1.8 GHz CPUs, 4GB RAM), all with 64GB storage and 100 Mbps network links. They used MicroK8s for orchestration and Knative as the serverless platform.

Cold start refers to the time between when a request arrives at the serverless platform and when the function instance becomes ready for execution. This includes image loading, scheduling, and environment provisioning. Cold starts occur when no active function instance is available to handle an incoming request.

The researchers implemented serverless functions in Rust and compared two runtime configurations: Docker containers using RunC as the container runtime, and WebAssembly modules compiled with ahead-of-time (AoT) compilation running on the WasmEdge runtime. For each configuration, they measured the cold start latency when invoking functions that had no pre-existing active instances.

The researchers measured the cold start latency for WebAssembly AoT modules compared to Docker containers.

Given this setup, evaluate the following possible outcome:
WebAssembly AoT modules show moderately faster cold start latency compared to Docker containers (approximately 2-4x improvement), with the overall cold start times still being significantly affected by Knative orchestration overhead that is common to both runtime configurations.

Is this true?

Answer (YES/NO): NO